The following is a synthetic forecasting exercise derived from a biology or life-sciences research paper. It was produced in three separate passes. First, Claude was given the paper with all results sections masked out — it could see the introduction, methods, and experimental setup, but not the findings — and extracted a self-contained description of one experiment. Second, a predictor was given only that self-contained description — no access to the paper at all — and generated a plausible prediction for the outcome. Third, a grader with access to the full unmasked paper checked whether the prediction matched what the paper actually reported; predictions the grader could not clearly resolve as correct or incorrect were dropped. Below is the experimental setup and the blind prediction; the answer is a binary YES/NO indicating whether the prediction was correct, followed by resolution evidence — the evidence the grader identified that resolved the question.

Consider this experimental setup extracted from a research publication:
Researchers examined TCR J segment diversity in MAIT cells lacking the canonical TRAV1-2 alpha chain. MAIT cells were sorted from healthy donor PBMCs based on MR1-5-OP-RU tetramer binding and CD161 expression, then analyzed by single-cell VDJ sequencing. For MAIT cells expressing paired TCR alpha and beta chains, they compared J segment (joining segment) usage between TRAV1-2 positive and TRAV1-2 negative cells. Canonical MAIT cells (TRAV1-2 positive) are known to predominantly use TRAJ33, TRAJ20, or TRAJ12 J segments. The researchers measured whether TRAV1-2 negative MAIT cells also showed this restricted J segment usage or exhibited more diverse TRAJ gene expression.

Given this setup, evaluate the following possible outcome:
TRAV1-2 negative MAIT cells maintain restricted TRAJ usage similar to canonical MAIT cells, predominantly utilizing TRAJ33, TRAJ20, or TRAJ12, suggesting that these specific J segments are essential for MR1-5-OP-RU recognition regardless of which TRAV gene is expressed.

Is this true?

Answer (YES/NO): NO